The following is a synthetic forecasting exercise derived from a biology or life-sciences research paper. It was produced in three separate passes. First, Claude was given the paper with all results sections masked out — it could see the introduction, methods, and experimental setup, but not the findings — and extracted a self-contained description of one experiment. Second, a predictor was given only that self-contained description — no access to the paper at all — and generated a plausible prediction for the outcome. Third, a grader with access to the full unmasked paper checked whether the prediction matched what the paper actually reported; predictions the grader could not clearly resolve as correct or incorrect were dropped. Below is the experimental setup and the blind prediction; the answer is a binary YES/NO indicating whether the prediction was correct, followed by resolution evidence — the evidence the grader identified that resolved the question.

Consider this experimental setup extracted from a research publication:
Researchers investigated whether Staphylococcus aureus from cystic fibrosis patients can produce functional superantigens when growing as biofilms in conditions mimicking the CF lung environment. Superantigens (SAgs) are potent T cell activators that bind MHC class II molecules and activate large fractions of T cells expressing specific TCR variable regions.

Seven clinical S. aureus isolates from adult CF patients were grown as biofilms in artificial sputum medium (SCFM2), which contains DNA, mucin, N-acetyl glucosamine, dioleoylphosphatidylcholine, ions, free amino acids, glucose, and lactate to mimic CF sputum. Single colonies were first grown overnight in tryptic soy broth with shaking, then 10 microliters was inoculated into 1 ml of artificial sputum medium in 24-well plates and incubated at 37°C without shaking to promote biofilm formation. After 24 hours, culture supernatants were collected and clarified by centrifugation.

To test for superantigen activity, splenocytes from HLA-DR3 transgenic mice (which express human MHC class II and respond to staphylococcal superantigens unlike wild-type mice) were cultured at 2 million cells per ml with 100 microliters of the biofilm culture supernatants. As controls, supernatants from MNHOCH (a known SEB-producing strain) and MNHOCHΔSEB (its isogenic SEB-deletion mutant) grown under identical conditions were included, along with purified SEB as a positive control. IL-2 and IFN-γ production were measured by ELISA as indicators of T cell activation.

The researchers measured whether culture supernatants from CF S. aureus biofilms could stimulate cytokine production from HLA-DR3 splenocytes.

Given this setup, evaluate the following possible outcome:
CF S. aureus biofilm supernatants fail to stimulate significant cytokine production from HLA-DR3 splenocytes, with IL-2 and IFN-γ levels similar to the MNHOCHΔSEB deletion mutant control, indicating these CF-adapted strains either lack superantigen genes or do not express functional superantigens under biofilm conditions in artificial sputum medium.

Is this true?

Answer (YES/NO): NO